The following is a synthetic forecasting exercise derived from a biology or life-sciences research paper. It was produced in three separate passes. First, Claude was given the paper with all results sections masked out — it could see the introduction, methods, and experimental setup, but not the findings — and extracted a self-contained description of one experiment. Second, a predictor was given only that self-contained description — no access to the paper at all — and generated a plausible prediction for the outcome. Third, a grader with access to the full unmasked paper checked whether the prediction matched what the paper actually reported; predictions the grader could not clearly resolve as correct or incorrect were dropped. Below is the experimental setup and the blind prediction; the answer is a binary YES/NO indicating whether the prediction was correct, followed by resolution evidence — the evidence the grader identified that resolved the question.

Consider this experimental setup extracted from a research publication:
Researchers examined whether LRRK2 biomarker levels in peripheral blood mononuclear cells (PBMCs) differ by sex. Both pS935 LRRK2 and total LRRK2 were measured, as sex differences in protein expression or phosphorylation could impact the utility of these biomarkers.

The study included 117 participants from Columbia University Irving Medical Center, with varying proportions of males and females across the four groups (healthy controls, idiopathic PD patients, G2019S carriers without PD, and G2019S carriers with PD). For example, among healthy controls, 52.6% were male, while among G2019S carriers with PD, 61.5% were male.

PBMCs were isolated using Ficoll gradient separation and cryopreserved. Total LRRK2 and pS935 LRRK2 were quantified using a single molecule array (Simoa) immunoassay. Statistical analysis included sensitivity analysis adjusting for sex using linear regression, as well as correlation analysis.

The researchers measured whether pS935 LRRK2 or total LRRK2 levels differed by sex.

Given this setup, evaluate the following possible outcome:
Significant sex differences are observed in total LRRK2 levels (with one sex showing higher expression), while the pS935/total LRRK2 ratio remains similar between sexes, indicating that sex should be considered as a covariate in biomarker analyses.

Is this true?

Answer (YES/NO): NO